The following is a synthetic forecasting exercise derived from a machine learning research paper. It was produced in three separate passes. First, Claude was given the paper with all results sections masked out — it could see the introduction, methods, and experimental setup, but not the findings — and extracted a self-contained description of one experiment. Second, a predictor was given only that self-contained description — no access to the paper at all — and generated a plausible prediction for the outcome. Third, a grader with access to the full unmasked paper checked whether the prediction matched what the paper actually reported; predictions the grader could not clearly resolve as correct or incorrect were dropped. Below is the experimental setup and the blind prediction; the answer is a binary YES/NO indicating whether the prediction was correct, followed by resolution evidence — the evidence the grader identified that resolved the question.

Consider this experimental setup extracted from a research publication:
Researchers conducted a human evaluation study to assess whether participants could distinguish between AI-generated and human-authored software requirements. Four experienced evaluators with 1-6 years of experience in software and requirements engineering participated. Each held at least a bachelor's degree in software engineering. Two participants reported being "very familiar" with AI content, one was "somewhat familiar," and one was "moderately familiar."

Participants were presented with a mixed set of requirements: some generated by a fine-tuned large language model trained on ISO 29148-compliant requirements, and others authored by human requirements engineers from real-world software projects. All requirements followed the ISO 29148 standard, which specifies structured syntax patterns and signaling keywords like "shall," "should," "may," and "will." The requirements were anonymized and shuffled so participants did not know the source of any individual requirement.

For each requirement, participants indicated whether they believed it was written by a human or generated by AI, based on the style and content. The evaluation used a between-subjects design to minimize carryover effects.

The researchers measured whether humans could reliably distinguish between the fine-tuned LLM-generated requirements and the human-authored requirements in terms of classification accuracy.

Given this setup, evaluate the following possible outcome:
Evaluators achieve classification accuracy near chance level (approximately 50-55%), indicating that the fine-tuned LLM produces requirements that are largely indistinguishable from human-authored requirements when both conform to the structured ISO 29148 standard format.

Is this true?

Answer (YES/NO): YES